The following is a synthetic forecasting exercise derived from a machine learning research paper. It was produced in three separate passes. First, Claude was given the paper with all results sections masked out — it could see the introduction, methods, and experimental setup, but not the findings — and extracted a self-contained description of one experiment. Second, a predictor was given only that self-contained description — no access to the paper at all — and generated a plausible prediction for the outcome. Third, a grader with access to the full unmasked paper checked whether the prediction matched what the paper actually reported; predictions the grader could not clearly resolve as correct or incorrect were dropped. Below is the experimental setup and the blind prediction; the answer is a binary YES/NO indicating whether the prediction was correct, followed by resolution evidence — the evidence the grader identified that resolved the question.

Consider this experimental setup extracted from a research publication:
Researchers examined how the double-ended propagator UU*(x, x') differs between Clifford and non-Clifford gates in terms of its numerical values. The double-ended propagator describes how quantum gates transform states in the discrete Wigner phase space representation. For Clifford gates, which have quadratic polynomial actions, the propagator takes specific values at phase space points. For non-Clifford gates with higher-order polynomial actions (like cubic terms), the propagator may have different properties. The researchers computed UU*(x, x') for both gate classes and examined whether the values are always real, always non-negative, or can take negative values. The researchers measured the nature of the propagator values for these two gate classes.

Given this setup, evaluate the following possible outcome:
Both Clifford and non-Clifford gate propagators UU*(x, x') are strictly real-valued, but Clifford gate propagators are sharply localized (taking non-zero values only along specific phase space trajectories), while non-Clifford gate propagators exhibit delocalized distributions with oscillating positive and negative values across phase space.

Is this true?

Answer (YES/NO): NO